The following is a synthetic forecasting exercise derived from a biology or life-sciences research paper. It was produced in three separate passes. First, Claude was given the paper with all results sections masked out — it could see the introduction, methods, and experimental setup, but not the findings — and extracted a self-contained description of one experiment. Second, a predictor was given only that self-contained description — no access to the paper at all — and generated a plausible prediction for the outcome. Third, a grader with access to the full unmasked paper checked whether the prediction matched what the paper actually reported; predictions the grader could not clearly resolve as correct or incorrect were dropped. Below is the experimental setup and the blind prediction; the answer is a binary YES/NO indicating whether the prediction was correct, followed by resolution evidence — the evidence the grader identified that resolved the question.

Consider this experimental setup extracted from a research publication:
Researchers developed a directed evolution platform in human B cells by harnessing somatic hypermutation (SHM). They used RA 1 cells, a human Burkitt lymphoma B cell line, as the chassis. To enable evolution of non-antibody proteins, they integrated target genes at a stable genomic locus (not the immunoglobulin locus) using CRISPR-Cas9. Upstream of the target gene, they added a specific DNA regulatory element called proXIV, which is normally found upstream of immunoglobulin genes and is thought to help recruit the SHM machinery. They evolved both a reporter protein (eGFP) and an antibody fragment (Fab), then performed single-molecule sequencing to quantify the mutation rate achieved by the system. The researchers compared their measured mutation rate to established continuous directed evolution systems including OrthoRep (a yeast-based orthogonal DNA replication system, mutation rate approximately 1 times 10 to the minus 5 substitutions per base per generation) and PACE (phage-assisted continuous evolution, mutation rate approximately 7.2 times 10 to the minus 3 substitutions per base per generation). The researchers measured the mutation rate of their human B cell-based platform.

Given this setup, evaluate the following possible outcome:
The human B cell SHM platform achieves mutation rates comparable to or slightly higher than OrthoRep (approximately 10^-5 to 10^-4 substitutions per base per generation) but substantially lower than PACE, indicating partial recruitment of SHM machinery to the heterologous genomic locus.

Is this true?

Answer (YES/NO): YES